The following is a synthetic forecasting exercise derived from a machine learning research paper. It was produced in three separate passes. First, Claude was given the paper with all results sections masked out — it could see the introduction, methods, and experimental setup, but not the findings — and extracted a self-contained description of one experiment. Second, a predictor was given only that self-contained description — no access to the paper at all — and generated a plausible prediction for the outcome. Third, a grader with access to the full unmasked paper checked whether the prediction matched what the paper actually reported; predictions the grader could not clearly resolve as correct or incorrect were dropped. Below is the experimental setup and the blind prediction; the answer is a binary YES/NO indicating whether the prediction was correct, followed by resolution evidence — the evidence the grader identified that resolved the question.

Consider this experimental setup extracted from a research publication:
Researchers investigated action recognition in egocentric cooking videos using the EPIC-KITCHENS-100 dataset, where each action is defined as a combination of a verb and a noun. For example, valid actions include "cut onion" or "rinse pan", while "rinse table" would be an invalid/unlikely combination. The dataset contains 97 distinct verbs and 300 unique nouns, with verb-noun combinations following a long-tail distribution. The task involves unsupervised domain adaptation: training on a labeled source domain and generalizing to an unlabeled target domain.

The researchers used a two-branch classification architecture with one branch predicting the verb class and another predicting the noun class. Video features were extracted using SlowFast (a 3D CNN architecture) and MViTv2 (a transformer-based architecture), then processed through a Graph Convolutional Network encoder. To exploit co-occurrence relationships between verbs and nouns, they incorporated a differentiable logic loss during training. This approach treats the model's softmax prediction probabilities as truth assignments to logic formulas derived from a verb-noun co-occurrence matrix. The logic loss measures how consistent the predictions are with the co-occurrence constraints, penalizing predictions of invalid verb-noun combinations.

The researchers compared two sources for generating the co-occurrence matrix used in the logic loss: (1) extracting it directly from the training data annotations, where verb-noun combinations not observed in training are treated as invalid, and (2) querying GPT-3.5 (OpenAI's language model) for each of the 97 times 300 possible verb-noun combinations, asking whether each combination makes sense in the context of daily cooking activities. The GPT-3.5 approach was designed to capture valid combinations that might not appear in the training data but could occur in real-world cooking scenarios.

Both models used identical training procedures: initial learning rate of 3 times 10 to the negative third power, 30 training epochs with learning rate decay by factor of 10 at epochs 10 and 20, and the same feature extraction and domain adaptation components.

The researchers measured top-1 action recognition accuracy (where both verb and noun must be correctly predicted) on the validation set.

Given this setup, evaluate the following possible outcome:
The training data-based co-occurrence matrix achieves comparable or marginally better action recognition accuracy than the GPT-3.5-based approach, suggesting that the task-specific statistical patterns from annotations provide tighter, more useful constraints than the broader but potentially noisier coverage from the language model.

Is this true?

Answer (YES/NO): YES